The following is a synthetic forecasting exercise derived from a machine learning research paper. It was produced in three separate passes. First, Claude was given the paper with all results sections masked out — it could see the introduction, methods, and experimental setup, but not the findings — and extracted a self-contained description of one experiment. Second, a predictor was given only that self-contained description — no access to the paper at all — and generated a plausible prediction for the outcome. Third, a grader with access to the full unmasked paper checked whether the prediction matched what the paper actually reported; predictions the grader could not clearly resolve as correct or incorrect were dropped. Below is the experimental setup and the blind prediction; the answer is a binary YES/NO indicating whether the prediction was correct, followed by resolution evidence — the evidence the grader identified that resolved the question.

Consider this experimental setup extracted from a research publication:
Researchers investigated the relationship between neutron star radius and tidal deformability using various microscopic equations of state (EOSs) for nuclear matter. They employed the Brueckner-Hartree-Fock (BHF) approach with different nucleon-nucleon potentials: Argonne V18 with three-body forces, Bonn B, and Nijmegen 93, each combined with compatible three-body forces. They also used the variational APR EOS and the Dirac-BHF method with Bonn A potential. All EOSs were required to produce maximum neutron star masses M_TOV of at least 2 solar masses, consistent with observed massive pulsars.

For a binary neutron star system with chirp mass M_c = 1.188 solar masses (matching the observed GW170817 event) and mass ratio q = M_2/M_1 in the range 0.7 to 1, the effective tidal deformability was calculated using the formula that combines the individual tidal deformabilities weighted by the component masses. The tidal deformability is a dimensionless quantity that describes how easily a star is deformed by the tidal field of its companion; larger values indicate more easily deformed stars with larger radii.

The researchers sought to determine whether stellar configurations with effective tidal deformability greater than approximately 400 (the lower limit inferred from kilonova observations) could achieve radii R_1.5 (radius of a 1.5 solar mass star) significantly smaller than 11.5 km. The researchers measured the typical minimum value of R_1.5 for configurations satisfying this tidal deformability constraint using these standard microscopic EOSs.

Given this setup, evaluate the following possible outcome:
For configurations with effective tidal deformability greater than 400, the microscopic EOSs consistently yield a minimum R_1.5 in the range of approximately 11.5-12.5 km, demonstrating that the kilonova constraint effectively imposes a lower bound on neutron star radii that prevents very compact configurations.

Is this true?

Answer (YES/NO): YES